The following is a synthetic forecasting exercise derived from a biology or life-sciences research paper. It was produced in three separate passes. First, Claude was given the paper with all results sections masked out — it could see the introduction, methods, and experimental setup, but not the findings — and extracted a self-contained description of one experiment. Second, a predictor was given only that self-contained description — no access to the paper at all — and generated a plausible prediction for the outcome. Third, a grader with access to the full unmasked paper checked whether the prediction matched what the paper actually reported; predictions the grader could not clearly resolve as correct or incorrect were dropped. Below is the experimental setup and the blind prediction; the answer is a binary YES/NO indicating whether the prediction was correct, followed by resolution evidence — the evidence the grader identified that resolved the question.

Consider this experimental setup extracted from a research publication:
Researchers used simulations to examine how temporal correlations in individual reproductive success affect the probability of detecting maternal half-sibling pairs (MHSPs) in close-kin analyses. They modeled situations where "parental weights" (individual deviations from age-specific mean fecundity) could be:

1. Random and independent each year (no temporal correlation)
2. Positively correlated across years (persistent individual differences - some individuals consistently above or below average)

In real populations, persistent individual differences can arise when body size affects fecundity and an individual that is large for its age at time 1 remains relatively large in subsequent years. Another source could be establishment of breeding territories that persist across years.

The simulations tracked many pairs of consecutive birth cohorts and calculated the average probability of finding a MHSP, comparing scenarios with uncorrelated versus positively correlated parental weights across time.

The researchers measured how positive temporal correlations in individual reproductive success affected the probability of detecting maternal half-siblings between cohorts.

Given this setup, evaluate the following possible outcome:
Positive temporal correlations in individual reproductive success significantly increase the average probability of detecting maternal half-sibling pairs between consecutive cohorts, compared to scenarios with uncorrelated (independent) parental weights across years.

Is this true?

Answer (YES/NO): YES